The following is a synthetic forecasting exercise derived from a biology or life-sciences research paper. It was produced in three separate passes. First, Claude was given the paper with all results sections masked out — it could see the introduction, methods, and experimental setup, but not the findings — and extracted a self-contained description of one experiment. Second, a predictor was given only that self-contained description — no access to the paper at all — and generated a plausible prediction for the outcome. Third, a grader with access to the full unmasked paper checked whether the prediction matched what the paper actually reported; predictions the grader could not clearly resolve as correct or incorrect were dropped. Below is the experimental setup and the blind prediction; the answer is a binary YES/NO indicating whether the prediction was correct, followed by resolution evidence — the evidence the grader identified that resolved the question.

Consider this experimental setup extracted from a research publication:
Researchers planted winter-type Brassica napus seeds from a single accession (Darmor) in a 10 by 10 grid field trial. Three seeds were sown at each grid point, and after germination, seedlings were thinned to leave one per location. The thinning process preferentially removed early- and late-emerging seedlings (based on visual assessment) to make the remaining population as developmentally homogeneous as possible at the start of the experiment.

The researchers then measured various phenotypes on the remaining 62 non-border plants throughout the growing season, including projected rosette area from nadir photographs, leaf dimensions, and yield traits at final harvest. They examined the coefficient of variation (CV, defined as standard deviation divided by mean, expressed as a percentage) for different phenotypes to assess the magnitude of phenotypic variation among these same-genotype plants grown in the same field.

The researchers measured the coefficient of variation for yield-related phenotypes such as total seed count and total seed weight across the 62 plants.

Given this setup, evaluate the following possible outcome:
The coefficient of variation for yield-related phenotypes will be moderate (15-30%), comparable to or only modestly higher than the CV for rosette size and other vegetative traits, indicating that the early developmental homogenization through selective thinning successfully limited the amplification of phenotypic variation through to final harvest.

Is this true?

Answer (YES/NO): NO